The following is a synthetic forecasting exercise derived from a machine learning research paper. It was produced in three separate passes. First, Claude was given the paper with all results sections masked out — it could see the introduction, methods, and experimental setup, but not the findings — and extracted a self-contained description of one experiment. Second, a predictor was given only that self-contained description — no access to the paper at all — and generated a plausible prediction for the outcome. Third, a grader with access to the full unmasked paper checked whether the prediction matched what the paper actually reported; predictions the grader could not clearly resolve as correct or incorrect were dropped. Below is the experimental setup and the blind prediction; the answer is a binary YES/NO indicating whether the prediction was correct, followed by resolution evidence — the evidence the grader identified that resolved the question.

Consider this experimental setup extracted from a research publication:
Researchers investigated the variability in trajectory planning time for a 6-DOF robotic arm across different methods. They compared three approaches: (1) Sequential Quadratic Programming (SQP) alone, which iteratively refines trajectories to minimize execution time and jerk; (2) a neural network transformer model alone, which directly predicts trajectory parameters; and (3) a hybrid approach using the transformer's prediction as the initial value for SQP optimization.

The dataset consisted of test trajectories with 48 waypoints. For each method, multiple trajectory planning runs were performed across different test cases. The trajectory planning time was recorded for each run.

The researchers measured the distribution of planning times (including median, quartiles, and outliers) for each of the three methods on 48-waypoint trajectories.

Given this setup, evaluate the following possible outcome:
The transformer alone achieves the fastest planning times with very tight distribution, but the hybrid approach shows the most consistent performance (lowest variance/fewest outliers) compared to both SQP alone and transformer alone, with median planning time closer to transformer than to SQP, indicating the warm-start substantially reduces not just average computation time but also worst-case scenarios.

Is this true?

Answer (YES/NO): NO